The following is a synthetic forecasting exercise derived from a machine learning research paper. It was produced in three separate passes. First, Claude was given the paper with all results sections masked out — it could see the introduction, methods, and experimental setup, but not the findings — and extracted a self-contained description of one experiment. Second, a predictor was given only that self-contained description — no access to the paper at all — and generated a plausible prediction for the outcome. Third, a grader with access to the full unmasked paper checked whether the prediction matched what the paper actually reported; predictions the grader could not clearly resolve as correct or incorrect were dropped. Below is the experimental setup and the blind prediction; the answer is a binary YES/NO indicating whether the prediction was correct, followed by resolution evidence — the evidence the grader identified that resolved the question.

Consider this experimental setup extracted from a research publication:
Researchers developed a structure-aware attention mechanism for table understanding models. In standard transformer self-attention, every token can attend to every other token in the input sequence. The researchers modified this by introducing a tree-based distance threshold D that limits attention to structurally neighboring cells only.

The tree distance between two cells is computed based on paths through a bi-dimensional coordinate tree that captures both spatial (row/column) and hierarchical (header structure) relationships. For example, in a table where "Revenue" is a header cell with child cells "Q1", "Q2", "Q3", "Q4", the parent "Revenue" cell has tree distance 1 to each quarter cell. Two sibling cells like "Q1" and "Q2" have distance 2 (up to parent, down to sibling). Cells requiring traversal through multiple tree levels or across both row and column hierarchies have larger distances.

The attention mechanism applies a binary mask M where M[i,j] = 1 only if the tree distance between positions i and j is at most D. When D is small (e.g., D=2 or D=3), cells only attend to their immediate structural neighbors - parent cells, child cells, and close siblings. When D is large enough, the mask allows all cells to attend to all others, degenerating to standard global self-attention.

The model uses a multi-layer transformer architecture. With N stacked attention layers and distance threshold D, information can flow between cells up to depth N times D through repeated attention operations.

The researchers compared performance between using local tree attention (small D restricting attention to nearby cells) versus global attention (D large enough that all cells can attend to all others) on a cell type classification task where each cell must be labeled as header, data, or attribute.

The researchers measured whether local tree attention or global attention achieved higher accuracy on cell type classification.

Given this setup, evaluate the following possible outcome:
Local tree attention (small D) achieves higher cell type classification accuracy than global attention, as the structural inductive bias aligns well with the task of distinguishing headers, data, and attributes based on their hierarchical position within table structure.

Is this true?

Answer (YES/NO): YES